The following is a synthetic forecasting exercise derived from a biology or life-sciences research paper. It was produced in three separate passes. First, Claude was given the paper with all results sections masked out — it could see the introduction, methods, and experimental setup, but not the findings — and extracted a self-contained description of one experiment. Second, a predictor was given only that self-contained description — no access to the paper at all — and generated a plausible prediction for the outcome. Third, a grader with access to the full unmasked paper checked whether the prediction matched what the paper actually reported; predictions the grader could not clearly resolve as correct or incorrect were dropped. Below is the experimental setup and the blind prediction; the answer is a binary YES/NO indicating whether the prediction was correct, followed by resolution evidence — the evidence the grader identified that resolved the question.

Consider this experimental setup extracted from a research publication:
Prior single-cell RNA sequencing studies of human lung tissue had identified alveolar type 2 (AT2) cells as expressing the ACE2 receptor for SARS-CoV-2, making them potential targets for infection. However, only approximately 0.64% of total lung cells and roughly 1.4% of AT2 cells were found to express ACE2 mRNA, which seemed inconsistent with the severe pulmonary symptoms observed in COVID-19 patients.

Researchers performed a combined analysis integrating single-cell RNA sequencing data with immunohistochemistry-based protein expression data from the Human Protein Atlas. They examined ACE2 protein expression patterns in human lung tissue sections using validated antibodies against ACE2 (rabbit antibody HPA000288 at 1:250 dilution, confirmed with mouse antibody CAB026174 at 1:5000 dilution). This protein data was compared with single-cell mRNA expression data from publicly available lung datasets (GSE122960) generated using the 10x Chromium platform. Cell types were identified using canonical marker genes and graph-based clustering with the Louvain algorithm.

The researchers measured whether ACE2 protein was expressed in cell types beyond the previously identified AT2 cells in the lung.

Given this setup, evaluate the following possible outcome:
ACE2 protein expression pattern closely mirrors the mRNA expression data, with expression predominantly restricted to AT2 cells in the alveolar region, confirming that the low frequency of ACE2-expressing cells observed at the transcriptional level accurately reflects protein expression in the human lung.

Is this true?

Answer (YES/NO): NO